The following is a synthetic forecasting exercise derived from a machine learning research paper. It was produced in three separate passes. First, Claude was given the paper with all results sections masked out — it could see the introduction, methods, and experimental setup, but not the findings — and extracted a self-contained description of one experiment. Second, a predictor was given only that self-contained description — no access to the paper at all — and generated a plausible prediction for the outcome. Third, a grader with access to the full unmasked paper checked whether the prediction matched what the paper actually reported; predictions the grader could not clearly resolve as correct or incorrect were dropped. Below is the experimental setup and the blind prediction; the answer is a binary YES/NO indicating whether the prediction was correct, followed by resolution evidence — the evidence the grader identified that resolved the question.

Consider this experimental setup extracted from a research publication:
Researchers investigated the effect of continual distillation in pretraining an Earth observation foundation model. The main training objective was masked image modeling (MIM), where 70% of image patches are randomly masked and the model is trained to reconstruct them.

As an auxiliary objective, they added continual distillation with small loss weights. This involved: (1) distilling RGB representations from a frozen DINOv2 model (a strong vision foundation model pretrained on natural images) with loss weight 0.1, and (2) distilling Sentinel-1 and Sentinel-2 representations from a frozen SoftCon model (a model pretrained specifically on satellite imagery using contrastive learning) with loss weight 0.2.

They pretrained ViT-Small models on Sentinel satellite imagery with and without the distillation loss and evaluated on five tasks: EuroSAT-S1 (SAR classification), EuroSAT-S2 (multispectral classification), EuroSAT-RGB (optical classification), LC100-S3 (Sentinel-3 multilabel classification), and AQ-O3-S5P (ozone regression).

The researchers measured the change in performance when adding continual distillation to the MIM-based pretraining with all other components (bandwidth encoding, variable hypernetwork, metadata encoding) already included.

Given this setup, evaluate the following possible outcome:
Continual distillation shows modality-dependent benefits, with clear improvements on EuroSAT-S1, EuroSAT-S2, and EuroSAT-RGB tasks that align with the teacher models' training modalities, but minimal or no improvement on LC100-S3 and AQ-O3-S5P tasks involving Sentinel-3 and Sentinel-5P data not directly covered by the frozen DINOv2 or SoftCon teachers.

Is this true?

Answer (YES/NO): NO